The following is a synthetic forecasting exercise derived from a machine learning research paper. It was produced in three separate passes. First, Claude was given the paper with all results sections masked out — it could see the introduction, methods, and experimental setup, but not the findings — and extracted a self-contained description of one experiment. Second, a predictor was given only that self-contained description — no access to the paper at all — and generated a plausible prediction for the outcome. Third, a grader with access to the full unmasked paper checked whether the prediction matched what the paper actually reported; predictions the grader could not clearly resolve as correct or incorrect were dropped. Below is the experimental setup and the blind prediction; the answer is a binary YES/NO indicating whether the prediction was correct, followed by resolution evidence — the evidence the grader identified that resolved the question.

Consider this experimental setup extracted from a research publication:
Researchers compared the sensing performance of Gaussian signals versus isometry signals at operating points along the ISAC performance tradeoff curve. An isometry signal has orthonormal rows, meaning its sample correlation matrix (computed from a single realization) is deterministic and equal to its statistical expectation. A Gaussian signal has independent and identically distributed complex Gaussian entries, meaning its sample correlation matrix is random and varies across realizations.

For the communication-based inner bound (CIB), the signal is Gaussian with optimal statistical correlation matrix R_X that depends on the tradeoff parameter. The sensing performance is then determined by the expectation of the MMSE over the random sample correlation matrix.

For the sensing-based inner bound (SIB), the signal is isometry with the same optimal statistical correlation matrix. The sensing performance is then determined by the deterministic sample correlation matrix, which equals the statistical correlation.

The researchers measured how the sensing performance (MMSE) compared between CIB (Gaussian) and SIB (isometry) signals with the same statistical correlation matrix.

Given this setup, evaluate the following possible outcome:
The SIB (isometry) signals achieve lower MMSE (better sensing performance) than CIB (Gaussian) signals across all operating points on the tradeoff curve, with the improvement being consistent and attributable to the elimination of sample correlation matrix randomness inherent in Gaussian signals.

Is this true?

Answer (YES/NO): YES